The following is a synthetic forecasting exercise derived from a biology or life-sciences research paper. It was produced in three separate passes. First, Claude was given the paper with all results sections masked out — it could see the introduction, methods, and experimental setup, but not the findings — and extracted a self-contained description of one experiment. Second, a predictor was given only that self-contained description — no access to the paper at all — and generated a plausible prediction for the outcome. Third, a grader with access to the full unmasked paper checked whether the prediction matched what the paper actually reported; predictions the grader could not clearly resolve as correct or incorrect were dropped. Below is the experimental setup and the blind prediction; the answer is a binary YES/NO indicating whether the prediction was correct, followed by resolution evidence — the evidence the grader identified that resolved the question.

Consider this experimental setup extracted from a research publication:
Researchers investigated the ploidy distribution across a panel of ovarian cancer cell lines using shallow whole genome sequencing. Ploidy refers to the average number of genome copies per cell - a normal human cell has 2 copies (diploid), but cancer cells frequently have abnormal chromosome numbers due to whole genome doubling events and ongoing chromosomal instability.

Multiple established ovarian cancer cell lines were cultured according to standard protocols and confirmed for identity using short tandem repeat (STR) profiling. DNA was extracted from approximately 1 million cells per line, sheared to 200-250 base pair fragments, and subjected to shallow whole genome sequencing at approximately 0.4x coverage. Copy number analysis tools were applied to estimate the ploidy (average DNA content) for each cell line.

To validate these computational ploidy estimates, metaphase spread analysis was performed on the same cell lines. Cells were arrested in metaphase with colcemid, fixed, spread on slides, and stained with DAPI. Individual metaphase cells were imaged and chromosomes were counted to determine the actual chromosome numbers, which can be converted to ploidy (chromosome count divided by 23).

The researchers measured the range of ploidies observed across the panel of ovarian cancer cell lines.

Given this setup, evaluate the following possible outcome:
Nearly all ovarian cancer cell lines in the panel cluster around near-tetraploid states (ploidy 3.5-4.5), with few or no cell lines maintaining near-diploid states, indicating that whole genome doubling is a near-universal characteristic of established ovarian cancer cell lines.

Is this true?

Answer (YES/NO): NO